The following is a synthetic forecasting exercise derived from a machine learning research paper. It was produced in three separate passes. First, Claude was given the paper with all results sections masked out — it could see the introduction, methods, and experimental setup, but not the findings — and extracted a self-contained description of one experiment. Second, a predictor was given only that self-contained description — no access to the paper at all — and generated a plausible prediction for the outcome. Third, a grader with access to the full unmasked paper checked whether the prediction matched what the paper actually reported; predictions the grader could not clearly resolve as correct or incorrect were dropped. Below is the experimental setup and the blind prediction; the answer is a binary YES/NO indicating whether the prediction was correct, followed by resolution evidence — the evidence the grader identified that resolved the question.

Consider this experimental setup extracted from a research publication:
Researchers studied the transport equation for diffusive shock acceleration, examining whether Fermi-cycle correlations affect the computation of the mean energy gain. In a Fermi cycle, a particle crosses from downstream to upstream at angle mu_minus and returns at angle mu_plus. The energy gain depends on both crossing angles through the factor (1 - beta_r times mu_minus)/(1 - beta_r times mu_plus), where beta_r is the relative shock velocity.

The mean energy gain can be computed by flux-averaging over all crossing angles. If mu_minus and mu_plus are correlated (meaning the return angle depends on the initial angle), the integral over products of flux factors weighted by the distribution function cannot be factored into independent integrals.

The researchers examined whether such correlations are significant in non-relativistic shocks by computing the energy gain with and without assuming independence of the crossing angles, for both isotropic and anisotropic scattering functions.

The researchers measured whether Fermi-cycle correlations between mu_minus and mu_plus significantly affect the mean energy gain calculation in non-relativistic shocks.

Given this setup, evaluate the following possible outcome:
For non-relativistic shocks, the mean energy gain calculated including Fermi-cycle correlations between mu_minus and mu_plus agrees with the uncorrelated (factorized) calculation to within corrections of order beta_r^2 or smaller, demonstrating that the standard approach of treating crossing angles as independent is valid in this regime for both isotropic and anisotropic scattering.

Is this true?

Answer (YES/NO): YES